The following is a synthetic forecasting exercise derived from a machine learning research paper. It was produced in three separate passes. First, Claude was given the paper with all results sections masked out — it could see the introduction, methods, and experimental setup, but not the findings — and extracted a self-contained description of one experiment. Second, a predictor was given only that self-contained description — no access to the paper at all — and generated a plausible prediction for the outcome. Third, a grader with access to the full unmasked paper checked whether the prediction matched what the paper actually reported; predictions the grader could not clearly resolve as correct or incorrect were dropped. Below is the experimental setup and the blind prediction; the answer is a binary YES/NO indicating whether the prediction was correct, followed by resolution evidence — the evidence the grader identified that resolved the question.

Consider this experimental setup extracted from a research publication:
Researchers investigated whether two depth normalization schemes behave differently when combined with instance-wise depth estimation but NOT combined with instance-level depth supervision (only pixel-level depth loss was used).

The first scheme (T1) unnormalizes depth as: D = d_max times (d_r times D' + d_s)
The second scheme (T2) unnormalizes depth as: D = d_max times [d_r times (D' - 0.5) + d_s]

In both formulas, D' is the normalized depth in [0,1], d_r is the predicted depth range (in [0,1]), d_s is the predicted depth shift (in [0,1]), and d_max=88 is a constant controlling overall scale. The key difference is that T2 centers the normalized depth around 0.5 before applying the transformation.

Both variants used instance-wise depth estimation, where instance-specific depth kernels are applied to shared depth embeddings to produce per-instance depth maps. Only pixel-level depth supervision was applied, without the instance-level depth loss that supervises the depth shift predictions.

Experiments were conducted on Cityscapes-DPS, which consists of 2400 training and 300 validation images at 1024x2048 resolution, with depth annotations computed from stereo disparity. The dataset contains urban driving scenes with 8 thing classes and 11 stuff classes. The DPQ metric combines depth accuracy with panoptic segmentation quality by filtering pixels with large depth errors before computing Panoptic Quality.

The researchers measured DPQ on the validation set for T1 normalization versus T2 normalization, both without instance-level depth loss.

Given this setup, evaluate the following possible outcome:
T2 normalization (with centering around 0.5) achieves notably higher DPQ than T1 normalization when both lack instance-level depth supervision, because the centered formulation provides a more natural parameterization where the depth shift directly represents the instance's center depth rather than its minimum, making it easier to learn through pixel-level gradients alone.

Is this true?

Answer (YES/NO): NO